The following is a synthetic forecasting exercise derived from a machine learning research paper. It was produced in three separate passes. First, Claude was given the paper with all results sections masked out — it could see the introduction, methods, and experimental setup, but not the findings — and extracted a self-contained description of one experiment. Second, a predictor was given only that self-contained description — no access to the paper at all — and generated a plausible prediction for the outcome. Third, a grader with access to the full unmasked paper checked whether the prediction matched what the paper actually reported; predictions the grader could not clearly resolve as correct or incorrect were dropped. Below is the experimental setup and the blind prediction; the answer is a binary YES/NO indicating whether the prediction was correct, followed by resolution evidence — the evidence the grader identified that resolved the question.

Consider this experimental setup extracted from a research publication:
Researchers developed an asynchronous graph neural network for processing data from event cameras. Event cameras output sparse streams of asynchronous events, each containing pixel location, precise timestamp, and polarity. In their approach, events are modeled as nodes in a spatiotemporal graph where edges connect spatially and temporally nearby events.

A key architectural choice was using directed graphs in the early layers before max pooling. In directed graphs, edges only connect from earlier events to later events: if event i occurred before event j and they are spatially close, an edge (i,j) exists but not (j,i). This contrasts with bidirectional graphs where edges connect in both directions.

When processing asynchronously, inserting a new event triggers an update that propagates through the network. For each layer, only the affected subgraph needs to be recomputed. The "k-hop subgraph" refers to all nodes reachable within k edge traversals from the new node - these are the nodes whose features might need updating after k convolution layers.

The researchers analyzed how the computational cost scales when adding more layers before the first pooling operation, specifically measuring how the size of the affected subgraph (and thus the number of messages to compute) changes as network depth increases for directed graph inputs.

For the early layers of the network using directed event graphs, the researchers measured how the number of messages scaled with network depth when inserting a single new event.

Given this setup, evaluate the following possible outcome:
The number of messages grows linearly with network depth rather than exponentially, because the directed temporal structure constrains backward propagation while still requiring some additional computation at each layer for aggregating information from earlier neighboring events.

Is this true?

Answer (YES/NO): NO